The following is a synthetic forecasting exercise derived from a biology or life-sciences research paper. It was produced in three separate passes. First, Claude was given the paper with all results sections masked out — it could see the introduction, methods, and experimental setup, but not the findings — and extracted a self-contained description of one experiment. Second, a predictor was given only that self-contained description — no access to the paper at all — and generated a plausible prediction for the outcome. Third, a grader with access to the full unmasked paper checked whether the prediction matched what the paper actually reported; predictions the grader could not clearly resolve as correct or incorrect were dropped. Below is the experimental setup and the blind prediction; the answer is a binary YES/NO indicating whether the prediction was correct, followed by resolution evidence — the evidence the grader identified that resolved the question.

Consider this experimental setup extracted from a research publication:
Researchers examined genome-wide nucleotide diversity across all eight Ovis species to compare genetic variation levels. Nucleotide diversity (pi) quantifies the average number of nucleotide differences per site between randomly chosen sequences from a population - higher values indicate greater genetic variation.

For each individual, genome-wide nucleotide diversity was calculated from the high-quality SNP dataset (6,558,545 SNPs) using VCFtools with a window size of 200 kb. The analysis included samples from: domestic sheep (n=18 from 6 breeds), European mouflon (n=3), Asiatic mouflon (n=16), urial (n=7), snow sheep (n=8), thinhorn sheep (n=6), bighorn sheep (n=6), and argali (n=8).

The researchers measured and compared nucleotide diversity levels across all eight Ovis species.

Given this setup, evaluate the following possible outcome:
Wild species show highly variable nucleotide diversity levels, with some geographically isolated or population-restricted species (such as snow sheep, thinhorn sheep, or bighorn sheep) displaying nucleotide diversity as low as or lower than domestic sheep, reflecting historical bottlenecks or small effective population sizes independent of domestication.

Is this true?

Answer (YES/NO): YES